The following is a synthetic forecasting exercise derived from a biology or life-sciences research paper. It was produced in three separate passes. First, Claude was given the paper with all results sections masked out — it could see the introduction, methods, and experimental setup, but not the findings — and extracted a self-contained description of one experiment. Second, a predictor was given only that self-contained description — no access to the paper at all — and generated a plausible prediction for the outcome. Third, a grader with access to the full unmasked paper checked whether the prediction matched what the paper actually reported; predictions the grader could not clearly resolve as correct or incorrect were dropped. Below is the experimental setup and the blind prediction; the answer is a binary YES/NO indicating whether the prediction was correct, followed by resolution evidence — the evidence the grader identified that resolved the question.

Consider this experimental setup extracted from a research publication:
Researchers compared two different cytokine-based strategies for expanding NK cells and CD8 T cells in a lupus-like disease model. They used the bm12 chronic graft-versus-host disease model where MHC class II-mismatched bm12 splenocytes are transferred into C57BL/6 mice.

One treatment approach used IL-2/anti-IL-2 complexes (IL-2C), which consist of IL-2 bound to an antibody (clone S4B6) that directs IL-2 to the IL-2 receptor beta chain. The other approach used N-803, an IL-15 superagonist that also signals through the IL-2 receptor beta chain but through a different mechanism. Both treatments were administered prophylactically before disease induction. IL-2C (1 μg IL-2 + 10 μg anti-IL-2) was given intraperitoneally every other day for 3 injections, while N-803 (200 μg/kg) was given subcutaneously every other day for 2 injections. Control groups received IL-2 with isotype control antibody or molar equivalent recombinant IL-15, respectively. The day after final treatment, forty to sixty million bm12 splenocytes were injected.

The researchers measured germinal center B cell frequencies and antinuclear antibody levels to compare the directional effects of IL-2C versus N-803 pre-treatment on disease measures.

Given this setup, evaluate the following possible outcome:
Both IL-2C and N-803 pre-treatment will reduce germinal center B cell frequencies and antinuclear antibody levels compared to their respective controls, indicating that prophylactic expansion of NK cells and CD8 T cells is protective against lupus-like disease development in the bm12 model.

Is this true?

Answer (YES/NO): NO